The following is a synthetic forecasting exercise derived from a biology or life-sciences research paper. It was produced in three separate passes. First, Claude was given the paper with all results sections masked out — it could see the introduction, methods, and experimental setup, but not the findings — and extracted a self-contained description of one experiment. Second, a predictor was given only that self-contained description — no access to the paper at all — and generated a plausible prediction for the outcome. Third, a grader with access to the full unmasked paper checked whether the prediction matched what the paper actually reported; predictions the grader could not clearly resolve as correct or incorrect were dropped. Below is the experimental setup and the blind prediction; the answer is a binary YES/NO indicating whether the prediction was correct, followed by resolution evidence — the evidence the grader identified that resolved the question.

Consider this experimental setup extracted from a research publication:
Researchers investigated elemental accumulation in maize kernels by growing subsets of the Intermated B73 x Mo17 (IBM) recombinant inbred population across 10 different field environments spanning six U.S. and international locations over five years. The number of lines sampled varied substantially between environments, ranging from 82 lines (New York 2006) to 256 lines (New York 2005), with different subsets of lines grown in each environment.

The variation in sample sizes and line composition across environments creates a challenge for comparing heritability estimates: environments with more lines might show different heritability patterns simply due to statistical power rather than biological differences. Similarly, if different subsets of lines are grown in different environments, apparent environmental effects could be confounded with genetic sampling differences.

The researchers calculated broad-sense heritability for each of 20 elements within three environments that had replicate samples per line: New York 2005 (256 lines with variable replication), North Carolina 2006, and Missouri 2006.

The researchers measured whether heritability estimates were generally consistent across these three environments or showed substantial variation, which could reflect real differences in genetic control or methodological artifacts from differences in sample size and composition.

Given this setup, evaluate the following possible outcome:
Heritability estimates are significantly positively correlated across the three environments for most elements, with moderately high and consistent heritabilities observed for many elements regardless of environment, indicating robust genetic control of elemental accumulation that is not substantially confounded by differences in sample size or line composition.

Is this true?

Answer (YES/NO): NO